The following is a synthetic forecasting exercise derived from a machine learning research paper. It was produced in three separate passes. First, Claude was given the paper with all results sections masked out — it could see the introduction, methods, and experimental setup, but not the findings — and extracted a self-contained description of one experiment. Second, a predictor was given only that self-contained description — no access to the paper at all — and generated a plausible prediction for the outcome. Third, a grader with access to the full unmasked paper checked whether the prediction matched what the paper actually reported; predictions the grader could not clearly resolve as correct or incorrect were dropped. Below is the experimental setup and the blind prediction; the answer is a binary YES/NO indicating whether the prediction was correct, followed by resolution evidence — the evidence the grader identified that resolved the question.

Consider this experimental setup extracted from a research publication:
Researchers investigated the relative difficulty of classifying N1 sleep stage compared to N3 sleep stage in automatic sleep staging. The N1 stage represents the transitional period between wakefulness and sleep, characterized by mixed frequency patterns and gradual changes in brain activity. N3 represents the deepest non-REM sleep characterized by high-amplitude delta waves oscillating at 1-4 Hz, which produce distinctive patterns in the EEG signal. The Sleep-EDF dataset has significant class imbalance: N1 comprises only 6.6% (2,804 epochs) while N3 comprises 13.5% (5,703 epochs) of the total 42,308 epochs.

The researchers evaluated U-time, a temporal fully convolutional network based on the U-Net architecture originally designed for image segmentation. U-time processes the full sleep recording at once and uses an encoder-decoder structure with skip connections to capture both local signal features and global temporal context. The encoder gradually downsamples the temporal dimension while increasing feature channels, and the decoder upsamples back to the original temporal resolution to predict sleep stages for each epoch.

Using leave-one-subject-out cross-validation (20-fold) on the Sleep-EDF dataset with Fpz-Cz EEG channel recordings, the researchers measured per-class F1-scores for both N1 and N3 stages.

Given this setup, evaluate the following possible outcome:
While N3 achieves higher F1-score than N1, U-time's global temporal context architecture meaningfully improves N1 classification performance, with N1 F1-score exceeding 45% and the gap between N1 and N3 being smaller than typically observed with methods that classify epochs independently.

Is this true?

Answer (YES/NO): YES